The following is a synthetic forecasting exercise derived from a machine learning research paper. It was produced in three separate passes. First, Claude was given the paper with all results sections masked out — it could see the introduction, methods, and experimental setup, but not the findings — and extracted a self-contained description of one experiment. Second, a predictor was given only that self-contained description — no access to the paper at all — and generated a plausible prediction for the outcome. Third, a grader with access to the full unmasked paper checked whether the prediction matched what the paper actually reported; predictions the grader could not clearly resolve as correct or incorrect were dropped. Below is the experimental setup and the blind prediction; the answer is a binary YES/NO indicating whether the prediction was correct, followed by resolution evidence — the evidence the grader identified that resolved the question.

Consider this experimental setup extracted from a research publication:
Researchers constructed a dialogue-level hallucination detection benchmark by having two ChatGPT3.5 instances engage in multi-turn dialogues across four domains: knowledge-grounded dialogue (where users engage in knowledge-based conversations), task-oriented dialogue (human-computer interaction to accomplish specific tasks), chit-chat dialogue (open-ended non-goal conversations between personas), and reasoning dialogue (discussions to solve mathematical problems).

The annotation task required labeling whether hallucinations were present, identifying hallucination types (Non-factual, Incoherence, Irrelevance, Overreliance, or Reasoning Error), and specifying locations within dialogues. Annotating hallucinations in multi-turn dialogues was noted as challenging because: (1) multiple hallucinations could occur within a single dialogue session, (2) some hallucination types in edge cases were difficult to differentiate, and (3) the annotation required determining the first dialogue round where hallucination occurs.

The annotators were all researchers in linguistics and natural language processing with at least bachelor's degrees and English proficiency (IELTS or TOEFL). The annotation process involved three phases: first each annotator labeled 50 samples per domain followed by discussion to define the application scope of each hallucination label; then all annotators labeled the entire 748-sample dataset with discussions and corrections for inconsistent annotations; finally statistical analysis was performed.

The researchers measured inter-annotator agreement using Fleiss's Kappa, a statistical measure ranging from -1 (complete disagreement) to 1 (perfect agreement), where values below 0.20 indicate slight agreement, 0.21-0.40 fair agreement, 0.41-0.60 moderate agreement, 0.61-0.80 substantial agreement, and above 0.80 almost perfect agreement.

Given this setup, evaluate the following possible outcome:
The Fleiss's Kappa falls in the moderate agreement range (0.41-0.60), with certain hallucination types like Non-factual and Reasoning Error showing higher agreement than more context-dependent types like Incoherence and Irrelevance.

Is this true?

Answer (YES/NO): NO